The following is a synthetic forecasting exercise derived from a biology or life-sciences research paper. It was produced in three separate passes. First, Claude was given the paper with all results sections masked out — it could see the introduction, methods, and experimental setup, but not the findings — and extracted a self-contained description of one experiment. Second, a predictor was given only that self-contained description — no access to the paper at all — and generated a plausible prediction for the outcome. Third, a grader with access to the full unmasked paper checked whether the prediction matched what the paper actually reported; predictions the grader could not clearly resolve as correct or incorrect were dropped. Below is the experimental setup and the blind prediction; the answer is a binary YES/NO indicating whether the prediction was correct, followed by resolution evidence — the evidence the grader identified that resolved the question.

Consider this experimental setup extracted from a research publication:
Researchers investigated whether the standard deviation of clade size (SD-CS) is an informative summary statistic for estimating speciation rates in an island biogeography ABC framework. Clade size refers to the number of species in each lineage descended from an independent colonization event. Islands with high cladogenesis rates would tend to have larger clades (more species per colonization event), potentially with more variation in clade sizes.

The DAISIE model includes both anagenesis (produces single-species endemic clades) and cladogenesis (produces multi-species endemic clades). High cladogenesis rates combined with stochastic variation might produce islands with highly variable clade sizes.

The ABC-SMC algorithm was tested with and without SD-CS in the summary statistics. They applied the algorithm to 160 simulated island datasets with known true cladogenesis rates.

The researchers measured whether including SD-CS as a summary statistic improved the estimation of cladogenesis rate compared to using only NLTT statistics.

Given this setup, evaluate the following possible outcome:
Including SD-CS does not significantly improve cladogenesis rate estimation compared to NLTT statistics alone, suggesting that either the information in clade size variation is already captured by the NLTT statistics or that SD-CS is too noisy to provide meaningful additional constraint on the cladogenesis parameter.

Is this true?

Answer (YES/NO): YES